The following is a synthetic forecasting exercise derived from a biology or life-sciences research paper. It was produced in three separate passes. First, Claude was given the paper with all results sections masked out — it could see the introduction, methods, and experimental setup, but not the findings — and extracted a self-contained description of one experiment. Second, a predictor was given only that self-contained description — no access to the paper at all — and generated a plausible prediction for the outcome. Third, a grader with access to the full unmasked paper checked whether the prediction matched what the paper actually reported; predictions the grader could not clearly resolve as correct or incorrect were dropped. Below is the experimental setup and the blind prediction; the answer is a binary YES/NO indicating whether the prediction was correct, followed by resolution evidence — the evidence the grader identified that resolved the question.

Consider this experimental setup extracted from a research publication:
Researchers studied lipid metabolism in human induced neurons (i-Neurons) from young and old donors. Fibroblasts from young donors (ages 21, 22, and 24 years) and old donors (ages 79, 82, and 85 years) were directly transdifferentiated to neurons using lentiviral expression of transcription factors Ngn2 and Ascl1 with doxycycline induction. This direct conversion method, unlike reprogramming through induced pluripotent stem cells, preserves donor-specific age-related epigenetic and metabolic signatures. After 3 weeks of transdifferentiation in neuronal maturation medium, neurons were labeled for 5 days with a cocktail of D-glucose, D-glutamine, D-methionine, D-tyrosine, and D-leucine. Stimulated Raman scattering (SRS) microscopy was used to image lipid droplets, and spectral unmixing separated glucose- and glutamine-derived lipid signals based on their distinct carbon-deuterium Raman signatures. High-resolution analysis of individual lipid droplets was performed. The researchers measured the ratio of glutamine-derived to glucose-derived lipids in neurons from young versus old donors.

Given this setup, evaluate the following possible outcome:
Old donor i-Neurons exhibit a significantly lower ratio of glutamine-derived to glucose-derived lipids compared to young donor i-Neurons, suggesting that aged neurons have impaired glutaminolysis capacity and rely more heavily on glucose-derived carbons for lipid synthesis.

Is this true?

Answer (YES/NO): NO